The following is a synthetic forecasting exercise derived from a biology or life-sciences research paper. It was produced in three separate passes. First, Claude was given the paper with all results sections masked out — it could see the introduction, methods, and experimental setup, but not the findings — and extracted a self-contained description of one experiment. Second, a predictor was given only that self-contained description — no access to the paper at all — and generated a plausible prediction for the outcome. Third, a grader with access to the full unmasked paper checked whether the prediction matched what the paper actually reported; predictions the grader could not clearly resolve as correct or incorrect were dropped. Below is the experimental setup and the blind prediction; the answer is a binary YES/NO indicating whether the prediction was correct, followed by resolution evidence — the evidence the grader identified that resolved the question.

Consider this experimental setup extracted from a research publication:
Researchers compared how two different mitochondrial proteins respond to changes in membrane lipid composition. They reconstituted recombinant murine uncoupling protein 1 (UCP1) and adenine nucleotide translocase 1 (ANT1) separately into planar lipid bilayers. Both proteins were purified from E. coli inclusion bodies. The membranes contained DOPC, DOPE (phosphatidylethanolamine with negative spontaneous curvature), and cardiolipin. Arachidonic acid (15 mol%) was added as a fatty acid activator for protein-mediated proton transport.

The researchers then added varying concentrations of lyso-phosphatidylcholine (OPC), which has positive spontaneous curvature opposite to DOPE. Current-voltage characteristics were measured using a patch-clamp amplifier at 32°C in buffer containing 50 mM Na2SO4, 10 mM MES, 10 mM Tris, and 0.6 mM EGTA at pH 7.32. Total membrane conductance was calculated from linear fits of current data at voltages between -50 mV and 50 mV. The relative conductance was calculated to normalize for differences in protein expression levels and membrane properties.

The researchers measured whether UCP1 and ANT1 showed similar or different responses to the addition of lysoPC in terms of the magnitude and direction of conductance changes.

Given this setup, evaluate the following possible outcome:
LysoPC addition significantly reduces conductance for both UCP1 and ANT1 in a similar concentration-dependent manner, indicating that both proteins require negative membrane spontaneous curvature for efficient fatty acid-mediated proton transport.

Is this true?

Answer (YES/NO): NO